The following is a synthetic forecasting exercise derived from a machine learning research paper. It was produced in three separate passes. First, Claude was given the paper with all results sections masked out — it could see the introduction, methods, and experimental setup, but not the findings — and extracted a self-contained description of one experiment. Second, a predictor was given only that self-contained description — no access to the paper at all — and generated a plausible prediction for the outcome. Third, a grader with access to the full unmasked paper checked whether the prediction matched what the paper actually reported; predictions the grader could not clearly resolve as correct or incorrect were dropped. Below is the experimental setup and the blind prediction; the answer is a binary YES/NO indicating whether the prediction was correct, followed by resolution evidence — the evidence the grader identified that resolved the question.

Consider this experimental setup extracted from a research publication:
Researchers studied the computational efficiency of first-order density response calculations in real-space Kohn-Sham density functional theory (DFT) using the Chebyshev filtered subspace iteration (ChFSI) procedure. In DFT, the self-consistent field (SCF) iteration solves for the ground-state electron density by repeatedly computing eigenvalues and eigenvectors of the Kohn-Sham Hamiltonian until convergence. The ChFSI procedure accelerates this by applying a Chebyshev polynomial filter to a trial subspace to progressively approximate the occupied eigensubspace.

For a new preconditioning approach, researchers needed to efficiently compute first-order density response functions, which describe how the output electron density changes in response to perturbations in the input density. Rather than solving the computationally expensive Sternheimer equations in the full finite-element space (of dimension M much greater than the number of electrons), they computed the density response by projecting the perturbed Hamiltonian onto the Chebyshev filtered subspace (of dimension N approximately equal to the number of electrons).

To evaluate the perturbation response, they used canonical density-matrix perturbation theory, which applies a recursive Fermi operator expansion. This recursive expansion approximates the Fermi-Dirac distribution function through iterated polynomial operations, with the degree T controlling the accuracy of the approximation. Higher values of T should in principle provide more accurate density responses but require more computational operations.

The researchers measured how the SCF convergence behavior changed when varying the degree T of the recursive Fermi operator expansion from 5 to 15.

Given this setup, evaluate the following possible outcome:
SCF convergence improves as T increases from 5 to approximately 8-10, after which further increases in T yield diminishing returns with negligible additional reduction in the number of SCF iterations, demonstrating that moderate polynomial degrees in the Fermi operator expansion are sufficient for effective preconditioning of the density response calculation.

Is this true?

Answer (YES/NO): NO